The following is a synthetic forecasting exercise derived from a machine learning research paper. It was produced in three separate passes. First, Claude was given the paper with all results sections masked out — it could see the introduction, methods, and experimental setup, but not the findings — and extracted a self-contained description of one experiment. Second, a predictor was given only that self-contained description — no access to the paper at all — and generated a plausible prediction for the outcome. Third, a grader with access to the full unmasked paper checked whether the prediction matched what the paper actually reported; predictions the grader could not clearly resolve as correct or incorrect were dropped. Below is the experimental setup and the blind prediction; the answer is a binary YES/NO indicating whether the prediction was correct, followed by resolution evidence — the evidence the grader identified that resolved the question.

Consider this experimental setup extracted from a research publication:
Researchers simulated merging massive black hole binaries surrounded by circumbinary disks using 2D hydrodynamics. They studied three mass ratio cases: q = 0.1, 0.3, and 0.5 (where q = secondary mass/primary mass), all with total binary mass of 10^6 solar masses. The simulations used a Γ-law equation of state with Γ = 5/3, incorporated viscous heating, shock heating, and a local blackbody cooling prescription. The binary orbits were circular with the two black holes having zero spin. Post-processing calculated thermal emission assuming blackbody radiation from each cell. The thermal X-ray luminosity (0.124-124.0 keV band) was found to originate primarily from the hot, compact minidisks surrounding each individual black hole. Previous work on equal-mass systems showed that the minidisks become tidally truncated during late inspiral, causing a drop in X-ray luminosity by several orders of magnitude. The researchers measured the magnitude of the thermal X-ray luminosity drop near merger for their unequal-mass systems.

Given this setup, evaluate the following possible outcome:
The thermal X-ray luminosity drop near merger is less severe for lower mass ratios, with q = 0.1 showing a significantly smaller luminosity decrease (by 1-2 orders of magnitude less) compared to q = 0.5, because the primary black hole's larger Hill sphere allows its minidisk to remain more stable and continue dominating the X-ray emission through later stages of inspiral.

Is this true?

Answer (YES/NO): NO